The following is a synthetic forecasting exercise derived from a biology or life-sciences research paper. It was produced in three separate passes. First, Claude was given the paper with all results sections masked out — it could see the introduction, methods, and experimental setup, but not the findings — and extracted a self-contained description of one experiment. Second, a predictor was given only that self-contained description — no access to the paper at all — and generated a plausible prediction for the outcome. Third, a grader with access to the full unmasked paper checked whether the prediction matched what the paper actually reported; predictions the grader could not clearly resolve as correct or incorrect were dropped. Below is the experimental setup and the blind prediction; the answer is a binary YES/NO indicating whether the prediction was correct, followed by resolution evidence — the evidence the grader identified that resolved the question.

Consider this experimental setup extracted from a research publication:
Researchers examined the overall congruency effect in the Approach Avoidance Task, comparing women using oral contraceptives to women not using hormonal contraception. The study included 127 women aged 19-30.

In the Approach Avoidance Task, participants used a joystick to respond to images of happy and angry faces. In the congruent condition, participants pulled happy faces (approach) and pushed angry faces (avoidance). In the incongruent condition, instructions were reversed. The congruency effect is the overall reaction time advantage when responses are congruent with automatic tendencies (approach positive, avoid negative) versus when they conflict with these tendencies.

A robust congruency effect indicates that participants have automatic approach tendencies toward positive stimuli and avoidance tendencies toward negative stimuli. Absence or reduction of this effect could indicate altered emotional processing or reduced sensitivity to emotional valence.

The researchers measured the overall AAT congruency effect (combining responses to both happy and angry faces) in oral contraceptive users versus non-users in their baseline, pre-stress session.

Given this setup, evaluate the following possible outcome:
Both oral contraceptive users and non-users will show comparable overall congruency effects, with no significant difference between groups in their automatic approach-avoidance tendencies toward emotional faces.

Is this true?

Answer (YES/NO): NO